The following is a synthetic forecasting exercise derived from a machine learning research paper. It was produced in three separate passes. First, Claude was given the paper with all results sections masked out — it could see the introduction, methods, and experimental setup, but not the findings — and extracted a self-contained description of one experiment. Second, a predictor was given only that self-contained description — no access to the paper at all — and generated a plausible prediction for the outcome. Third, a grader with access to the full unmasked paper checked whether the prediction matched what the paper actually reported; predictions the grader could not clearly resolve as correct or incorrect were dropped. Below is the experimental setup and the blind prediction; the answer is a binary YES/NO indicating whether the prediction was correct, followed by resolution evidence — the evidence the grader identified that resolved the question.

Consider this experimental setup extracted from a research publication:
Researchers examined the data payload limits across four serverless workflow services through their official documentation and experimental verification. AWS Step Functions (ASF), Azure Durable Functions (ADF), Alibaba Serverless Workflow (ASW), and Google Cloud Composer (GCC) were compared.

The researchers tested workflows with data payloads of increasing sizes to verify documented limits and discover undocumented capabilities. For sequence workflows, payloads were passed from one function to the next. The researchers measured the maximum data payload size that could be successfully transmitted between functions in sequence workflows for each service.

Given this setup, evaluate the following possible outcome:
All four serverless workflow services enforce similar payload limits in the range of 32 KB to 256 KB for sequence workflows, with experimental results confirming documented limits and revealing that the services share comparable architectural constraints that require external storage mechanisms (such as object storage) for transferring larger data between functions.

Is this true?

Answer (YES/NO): NO